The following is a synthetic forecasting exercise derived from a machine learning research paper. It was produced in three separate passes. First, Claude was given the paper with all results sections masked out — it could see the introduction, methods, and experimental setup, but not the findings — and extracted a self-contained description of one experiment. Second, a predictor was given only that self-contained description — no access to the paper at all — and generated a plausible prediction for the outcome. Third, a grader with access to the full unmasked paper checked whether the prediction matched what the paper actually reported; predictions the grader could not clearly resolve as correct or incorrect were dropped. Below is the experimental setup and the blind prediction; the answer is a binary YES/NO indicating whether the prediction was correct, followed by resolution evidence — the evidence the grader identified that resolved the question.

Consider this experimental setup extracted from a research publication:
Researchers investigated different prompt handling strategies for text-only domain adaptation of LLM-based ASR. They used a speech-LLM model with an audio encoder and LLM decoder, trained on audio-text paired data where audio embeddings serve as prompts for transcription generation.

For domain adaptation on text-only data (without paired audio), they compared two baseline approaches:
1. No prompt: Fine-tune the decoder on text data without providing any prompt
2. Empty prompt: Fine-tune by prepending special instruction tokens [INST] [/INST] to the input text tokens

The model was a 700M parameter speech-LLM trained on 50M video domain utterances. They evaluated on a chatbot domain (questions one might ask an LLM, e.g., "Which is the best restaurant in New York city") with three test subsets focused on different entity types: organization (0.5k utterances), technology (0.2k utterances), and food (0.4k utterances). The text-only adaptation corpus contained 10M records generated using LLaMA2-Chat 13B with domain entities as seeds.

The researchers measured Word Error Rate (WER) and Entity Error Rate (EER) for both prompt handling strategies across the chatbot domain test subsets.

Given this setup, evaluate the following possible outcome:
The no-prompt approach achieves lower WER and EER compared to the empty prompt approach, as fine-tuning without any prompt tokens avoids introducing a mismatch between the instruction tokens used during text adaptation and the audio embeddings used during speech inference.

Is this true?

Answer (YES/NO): YES